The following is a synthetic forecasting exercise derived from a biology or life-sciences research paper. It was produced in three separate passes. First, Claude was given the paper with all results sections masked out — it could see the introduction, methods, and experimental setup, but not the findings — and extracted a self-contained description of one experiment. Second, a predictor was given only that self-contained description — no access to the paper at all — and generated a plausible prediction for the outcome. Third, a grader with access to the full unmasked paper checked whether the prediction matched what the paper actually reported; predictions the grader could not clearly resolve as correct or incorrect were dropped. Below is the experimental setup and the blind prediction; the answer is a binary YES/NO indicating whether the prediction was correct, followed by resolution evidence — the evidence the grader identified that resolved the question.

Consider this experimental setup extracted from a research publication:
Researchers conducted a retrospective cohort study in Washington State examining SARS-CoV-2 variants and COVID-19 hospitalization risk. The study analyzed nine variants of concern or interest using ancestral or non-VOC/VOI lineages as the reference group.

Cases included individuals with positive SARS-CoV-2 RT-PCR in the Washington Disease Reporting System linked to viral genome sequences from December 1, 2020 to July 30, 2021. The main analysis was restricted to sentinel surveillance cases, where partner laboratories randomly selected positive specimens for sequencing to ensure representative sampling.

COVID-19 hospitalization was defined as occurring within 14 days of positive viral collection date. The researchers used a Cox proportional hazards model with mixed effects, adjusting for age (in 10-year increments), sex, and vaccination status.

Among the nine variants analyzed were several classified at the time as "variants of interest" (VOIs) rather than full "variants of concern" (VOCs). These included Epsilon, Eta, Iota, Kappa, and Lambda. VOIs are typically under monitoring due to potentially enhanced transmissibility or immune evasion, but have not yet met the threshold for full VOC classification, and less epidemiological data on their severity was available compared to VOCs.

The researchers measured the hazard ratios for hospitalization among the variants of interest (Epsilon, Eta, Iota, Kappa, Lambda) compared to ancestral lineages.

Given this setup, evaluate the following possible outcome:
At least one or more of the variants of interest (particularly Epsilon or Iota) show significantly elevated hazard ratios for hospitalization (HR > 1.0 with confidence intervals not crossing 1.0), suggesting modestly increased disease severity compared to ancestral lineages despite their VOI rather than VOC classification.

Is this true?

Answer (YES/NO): NO